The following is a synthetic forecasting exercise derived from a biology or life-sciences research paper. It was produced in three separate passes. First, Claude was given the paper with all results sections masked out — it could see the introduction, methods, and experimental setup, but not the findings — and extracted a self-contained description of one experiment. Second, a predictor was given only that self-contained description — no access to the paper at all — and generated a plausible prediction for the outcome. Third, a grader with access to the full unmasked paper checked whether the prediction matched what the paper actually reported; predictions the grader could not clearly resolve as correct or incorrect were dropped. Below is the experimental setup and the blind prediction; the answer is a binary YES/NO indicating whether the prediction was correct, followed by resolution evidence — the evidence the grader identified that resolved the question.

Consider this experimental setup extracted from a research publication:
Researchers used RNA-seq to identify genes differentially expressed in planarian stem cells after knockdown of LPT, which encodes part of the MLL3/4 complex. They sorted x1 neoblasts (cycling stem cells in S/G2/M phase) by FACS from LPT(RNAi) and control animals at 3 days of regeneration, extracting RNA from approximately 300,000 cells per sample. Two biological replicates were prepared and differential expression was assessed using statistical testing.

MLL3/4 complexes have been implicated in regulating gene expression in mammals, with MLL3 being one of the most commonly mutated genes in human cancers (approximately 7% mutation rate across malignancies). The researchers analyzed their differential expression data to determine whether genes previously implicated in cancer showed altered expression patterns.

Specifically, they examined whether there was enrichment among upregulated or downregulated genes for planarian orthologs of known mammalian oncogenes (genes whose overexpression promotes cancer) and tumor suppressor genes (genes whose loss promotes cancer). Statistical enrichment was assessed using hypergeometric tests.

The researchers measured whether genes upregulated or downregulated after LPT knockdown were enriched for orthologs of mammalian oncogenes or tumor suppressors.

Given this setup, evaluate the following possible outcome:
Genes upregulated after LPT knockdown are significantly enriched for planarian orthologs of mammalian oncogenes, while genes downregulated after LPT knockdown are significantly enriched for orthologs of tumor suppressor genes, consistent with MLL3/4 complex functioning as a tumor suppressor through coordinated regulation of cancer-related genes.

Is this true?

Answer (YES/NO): YES